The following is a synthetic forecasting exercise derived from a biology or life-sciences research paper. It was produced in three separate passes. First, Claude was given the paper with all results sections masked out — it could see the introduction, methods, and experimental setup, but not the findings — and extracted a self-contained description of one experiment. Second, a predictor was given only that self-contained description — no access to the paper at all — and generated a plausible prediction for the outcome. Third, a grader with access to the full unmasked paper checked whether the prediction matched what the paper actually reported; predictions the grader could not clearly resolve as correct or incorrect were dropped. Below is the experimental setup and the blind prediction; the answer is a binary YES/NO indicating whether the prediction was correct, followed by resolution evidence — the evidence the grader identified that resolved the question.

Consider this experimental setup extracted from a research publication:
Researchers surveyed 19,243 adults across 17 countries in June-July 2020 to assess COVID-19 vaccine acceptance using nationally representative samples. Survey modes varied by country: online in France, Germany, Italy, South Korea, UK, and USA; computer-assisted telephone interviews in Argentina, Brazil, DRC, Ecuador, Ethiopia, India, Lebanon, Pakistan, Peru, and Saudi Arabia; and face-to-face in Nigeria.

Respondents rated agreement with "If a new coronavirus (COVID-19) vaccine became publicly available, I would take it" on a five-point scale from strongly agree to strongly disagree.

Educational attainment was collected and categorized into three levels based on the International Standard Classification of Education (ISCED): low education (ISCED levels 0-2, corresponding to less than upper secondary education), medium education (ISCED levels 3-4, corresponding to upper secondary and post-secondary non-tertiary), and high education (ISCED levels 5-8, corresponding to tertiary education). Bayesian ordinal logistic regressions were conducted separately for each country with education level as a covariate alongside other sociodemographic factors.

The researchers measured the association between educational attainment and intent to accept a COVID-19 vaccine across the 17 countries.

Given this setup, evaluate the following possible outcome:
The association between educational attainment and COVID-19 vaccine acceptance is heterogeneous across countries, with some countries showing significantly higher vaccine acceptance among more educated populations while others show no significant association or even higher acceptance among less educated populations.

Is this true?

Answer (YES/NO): YES